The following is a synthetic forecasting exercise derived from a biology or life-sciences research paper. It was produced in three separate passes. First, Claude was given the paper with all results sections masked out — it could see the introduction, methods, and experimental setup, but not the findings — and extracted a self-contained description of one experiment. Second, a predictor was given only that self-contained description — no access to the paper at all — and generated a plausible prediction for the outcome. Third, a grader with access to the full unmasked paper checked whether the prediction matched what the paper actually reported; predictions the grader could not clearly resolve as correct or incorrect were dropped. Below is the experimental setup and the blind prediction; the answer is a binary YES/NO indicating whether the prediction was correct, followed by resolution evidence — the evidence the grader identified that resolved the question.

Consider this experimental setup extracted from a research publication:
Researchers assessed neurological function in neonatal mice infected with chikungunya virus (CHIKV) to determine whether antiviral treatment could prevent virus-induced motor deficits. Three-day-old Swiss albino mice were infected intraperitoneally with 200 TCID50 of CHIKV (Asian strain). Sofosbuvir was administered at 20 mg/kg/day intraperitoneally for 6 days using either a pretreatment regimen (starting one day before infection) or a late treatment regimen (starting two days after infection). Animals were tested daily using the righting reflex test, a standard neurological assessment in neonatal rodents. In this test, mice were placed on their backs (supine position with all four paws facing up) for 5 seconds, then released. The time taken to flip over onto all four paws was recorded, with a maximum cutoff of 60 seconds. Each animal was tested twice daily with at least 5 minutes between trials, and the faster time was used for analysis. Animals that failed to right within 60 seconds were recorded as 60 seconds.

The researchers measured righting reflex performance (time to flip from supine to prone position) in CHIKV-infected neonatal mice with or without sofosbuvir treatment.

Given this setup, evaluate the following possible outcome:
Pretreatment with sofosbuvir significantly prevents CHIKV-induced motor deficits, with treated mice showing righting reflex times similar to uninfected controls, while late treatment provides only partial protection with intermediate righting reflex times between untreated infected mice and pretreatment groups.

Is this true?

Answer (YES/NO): NO